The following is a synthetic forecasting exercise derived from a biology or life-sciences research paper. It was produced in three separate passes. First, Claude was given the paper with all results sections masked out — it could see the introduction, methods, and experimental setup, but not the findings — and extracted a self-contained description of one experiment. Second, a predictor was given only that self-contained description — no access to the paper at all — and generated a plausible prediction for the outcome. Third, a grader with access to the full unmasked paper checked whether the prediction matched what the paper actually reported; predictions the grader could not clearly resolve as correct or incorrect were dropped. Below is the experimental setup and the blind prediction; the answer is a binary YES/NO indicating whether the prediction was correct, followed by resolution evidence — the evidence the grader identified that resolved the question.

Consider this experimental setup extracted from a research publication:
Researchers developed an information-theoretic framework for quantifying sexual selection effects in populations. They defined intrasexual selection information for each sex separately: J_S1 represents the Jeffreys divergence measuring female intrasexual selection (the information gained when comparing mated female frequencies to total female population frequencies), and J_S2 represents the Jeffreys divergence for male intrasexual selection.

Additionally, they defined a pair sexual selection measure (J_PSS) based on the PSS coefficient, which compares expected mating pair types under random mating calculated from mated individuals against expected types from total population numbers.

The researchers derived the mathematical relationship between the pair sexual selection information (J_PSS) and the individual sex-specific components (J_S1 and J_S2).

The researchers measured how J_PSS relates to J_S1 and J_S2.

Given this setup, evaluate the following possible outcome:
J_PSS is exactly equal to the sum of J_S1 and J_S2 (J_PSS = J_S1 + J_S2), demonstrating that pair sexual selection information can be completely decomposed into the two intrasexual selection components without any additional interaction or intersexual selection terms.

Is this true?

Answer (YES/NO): YES